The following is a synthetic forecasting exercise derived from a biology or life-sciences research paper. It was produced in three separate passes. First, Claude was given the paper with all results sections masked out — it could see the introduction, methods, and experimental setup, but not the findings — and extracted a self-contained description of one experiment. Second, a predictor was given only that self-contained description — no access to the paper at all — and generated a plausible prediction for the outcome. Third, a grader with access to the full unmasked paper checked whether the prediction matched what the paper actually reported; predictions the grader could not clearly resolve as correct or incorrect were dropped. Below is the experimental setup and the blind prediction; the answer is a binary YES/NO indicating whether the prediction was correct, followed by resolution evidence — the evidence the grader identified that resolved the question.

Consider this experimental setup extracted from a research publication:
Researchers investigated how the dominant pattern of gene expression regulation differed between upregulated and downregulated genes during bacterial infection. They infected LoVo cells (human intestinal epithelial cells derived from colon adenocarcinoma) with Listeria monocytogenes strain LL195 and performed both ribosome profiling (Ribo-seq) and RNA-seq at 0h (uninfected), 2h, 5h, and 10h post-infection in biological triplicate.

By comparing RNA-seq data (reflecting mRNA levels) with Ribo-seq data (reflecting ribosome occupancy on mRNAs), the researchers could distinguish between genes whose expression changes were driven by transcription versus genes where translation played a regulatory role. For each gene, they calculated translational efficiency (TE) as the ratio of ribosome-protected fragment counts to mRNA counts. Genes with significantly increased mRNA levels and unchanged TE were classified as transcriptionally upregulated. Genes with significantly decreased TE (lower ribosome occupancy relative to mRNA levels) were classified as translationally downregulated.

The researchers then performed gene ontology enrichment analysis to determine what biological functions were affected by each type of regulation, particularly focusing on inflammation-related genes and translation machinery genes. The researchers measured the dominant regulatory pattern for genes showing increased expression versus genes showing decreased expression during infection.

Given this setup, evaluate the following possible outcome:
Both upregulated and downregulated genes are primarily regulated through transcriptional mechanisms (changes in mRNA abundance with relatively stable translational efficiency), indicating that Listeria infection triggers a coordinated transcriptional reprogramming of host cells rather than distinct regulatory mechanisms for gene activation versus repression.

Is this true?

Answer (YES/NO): NO